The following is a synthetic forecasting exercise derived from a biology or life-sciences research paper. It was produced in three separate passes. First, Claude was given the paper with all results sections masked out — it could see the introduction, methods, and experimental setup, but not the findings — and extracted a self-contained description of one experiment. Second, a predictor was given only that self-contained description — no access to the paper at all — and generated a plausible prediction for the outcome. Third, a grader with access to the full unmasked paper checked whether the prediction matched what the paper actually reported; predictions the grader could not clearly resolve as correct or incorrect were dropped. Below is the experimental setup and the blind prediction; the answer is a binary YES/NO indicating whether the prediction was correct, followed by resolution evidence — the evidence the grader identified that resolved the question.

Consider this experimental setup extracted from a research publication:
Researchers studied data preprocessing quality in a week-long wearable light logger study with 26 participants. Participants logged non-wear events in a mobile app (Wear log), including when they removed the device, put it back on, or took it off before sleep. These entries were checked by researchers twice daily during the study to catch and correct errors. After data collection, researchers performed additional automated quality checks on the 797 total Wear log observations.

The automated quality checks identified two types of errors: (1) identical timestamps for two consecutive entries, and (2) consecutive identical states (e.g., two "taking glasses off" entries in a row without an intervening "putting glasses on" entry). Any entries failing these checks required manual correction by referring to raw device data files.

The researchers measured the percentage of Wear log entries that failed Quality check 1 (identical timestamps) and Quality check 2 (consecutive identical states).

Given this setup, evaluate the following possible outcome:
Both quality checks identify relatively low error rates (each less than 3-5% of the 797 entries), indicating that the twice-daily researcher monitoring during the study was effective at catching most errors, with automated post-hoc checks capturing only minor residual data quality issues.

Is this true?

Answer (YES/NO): YES